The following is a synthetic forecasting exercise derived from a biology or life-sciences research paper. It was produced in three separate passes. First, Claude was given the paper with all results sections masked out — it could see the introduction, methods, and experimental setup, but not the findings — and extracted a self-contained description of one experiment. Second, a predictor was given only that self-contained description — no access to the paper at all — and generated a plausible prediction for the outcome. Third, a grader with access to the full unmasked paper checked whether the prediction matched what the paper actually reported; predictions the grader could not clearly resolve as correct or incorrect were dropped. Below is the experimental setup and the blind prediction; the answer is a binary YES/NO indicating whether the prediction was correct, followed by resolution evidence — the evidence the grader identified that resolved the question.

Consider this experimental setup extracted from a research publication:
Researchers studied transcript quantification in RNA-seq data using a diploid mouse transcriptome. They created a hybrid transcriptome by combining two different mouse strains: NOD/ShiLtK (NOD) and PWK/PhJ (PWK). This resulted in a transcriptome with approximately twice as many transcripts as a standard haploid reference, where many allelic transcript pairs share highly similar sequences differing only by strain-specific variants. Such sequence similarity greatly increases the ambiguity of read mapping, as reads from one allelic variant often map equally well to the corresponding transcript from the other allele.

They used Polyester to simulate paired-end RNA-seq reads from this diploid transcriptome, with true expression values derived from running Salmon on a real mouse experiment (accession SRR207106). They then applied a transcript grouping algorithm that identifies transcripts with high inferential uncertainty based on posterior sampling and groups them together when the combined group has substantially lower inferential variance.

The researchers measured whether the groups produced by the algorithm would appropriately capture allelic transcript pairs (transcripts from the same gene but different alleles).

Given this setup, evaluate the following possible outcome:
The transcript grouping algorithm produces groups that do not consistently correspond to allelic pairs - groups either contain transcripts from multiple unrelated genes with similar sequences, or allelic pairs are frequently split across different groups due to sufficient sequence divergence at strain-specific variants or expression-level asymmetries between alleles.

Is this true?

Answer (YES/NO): NO